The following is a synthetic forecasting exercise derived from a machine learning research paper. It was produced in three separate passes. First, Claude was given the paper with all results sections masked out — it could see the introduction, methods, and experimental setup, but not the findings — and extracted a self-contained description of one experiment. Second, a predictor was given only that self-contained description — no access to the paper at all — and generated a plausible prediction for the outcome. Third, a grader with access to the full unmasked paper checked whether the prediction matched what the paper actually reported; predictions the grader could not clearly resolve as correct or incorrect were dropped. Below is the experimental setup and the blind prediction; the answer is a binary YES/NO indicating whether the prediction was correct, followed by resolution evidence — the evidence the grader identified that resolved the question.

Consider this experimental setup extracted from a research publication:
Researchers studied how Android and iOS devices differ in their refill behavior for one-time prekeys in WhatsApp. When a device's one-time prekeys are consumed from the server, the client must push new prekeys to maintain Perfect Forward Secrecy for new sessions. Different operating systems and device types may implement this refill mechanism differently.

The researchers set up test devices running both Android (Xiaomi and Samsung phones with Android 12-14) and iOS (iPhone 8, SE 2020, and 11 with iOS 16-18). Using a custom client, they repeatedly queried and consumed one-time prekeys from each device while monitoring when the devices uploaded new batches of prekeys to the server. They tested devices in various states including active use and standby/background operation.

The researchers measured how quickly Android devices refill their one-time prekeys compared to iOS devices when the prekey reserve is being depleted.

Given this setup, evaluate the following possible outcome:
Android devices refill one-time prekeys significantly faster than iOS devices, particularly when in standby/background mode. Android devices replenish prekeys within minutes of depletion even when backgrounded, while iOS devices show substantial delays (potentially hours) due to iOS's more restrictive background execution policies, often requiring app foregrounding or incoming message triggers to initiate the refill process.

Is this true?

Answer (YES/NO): NO